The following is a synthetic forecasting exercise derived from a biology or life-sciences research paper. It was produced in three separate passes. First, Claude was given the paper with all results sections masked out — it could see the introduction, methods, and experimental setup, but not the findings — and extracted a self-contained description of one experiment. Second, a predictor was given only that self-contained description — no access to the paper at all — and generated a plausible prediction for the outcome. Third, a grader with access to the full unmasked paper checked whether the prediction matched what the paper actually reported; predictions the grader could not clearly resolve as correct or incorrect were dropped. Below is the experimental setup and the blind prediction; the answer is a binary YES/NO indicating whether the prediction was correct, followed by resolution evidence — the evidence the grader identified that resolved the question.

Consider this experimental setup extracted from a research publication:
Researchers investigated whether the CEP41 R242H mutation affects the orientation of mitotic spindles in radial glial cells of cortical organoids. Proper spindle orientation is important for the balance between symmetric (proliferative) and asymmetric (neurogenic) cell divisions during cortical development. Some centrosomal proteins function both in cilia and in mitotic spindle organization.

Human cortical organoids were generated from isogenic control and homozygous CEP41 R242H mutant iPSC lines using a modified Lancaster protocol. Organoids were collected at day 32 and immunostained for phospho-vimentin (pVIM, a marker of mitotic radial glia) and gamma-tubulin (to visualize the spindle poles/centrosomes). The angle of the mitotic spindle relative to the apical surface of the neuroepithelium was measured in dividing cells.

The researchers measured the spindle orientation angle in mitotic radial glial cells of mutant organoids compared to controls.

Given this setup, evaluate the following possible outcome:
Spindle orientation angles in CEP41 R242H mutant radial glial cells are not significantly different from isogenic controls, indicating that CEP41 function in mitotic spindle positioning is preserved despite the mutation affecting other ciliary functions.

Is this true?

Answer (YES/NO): YES